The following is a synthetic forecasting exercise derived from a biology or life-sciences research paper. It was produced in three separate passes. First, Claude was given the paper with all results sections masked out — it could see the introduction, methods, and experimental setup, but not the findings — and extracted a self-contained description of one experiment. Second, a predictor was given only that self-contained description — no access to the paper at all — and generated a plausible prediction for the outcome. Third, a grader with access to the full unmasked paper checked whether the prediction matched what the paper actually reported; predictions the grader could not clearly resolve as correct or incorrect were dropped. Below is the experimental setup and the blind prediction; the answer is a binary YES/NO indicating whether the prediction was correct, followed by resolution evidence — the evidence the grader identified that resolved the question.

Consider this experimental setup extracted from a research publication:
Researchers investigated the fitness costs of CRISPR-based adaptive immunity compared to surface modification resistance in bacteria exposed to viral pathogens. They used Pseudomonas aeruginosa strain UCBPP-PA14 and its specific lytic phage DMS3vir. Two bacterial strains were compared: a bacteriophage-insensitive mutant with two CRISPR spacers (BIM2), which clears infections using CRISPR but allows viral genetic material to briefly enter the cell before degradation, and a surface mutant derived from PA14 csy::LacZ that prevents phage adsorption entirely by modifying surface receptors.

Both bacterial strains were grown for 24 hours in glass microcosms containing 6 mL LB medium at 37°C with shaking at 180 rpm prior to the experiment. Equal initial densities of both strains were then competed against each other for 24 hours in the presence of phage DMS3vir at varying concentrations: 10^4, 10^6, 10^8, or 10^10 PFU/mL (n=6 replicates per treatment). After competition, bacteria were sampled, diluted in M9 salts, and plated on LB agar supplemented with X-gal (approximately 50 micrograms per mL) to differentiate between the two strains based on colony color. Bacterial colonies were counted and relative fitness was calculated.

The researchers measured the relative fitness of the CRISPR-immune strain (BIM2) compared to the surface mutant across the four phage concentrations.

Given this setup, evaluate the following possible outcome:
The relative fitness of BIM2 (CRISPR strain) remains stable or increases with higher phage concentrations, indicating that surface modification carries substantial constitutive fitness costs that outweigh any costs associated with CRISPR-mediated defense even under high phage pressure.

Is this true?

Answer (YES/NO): NO